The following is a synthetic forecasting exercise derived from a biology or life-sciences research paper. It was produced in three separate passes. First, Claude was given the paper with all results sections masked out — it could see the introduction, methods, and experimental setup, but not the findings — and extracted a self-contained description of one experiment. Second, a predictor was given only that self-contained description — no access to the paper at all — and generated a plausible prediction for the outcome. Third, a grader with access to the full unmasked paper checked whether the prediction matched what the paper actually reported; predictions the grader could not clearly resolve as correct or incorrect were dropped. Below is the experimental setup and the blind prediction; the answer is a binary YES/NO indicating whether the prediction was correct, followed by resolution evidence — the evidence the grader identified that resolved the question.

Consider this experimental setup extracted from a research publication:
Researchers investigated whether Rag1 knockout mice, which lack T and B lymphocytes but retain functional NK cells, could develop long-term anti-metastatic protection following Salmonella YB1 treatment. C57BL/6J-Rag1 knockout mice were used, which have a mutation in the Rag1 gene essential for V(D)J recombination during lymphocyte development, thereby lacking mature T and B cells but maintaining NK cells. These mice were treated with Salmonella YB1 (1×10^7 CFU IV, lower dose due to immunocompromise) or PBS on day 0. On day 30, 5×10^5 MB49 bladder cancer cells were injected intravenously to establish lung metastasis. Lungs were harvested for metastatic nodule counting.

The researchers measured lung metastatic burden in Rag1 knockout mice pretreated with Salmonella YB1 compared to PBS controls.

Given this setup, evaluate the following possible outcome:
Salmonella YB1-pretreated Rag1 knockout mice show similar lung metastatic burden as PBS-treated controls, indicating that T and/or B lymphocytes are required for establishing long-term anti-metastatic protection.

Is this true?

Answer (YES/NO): NO